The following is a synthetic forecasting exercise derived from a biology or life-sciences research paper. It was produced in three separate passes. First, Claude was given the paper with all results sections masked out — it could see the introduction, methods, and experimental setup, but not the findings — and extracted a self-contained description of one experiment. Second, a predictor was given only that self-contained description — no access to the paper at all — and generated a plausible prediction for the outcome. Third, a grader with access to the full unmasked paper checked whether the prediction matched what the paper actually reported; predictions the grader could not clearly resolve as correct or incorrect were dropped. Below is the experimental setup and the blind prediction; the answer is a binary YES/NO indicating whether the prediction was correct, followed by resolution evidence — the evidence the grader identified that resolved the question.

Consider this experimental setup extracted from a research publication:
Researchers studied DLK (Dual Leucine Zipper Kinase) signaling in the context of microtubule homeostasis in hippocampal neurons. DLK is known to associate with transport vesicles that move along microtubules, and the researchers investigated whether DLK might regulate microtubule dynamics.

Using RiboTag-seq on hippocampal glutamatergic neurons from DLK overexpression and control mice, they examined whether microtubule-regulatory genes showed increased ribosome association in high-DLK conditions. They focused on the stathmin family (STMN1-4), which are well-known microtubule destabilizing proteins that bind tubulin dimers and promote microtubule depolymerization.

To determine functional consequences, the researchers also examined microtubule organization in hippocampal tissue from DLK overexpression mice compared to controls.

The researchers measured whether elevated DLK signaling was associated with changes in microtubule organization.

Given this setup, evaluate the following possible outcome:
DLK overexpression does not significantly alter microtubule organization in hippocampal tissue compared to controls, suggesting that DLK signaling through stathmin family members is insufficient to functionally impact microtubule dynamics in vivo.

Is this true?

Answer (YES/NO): NO